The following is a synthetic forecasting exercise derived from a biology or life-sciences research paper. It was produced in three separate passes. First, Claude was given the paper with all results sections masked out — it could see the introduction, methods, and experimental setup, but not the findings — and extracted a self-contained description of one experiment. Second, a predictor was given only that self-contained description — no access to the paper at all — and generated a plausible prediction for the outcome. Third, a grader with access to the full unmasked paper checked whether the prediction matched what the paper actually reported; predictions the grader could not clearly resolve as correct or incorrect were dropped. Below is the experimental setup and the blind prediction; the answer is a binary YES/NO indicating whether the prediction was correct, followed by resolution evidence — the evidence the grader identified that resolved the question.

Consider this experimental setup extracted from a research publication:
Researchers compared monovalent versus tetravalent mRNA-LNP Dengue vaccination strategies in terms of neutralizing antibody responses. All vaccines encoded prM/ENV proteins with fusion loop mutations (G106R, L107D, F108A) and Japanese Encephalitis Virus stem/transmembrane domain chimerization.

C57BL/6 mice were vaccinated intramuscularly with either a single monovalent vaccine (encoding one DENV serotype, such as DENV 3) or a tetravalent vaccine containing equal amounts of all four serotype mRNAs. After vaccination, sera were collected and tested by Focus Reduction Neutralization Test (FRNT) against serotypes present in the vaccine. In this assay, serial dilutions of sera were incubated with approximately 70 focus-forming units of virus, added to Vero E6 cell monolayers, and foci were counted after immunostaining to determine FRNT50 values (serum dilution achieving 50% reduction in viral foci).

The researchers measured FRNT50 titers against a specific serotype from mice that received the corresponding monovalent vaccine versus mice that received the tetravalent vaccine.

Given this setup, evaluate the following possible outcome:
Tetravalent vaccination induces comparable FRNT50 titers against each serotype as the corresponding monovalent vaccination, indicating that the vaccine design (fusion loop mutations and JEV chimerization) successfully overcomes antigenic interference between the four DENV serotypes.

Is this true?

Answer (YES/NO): NO